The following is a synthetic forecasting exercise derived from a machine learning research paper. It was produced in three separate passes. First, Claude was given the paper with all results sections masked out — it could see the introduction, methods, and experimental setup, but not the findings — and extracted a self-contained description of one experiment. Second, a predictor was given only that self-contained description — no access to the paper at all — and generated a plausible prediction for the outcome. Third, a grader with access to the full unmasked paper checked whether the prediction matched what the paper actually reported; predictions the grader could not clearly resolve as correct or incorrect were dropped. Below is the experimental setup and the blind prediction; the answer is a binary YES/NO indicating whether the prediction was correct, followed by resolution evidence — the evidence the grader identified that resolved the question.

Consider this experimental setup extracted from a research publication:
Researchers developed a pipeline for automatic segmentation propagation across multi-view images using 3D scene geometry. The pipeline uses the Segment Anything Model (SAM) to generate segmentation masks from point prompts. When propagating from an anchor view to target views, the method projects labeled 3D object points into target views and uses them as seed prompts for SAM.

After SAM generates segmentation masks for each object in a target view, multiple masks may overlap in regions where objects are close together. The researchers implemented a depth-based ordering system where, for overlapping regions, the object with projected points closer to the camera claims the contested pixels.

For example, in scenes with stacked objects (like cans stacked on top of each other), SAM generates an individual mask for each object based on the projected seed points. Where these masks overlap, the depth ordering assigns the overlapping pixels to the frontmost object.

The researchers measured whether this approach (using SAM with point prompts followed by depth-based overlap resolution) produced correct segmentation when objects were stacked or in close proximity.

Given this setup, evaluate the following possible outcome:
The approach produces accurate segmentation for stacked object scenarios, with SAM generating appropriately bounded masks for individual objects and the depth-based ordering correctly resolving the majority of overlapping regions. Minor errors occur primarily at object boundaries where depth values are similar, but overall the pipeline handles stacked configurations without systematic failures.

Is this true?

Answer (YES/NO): YES